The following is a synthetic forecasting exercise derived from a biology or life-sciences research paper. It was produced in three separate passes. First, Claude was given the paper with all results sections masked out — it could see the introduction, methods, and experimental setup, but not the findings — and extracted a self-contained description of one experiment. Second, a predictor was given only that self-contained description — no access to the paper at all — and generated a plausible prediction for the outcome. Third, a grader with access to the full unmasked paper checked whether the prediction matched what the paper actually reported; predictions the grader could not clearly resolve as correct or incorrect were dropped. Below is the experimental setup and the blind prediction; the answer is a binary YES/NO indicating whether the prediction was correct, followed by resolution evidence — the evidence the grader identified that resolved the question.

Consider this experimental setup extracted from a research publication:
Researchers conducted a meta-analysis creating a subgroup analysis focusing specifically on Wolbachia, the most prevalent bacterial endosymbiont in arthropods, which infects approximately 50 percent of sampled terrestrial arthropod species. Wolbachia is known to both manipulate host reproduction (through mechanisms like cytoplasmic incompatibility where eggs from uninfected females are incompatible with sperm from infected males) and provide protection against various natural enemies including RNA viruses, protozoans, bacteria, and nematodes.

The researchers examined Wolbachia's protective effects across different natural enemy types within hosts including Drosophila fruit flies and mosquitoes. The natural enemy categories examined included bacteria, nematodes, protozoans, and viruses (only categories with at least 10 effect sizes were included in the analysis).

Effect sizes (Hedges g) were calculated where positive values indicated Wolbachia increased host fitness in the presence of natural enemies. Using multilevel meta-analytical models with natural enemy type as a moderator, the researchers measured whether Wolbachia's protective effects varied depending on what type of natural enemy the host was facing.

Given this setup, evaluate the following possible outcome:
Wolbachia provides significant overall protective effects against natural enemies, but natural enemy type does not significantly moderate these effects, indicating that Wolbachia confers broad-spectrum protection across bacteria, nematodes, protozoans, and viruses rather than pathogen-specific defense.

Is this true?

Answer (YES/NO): NO